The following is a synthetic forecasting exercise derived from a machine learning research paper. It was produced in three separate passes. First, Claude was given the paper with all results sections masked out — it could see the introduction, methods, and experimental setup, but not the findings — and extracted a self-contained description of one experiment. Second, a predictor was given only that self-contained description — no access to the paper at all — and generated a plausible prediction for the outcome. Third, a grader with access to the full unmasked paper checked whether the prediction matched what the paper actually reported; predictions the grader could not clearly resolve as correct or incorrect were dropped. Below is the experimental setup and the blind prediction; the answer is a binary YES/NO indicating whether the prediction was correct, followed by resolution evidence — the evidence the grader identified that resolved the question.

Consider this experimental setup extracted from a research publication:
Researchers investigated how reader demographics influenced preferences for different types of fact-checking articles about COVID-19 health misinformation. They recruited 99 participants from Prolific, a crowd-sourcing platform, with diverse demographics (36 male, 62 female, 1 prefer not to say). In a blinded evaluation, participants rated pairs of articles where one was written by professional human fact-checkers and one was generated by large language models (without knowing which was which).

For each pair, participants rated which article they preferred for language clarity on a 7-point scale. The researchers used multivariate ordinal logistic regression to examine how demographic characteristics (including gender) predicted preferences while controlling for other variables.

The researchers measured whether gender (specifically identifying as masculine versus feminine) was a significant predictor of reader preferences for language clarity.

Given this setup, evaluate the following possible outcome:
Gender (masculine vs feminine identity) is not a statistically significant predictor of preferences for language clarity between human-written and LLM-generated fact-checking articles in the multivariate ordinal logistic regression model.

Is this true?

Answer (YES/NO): NO